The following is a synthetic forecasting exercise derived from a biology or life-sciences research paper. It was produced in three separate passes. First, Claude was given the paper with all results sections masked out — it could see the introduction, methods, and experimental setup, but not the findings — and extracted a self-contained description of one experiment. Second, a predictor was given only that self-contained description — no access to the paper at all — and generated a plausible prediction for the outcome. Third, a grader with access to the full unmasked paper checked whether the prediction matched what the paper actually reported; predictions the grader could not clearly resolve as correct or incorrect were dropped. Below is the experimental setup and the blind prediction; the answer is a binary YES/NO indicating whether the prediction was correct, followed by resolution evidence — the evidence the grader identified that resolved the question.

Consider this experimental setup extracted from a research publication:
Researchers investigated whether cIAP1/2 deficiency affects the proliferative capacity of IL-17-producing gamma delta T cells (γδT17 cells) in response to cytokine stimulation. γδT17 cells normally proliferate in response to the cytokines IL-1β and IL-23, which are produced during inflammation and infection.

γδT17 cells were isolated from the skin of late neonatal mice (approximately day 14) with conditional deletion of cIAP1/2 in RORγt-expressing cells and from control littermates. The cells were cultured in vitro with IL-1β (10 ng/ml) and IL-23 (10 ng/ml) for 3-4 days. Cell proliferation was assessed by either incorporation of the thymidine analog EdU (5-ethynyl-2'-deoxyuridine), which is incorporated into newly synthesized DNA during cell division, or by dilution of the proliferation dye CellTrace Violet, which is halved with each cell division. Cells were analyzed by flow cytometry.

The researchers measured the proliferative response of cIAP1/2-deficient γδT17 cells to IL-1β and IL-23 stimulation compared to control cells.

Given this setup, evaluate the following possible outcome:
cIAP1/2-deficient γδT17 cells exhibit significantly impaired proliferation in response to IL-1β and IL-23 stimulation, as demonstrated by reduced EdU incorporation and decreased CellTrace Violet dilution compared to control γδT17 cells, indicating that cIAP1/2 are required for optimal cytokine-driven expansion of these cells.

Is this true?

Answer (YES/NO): YES